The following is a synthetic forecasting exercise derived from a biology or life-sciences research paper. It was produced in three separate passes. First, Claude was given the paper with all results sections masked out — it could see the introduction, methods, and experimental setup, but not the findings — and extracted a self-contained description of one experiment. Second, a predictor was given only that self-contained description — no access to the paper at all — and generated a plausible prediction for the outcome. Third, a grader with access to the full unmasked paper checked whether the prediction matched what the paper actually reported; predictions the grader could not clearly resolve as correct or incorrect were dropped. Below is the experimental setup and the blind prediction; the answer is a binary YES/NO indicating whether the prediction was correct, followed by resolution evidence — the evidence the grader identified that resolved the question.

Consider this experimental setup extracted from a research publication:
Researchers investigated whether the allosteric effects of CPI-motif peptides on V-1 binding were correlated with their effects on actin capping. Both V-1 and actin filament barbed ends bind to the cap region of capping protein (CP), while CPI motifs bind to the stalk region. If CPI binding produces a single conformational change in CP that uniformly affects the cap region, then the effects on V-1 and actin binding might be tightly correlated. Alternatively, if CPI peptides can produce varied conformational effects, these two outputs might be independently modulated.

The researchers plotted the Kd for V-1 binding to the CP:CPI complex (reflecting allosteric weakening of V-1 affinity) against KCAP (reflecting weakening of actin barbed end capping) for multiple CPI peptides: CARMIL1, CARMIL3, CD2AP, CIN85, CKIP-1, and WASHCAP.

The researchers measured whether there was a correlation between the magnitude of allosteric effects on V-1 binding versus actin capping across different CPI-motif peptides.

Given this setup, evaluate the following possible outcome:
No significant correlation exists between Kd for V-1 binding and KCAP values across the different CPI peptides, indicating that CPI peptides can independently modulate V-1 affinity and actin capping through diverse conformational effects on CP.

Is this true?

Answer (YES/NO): NO